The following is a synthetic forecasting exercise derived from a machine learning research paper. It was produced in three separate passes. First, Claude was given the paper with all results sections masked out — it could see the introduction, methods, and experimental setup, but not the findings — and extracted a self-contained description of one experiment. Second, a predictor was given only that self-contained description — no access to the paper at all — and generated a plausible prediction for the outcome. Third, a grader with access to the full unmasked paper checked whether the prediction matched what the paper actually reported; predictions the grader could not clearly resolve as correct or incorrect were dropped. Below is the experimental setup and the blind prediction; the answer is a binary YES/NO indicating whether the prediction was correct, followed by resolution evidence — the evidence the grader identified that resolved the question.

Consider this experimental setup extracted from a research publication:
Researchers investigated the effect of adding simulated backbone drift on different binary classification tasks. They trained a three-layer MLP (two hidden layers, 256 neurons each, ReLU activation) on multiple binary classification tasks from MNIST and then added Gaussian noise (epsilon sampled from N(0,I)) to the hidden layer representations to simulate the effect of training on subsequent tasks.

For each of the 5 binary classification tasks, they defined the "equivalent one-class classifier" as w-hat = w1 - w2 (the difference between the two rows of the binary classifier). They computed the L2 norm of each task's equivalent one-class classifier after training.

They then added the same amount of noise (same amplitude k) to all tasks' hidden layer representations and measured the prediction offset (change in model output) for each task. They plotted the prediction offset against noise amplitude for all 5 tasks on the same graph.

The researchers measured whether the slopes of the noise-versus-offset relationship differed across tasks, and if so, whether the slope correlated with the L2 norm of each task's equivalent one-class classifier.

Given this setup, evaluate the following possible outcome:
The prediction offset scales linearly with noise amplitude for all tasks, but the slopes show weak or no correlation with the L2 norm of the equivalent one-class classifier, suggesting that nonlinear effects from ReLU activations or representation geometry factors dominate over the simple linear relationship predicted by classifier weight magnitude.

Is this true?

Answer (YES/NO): NO